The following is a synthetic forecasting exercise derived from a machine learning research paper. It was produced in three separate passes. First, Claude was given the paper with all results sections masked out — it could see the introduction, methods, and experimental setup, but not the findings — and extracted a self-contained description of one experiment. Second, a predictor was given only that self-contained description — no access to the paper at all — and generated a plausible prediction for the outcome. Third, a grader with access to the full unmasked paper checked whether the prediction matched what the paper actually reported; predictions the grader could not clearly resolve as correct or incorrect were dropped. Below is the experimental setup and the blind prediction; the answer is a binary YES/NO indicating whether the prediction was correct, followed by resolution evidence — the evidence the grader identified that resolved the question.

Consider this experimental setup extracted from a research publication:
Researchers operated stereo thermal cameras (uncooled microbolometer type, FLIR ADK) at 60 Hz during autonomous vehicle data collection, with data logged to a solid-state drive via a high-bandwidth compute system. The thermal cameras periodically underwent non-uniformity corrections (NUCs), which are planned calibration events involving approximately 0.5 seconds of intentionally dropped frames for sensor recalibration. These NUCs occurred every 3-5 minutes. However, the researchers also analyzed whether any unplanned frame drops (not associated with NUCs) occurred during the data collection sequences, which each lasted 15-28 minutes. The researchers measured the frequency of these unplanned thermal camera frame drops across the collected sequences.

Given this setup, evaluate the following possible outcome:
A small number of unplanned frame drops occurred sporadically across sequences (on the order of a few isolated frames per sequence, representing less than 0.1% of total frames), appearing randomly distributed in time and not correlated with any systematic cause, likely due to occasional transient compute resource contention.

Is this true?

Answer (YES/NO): NO